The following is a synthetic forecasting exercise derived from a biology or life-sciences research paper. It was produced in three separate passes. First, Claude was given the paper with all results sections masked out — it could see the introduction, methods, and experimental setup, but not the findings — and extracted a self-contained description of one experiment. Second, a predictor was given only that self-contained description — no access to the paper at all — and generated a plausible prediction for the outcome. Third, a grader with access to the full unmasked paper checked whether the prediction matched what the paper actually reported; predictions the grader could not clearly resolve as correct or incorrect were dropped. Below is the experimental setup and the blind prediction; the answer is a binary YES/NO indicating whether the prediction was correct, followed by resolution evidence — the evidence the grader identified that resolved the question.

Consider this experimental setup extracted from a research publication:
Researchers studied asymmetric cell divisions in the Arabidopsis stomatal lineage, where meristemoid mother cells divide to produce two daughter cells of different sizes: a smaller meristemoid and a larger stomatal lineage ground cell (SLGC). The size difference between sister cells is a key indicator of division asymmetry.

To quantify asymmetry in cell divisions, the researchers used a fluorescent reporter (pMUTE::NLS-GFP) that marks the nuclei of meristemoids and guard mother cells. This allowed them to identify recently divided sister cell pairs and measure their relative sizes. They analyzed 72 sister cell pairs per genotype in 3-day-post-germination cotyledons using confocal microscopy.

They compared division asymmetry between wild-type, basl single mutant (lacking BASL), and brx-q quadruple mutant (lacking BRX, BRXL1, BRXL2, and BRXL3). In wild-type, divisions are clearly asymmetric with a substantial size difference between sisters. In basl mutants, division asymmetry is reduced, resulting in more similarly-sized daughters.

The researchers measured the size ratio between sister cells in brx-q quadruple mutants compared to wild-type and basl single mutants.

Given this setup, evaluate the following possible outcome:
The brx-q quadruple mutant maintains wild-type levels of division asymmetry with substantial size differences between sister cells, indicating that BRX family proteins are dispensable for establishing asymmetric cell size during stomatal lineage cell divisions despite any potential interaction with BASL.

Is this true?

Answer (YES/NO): NO